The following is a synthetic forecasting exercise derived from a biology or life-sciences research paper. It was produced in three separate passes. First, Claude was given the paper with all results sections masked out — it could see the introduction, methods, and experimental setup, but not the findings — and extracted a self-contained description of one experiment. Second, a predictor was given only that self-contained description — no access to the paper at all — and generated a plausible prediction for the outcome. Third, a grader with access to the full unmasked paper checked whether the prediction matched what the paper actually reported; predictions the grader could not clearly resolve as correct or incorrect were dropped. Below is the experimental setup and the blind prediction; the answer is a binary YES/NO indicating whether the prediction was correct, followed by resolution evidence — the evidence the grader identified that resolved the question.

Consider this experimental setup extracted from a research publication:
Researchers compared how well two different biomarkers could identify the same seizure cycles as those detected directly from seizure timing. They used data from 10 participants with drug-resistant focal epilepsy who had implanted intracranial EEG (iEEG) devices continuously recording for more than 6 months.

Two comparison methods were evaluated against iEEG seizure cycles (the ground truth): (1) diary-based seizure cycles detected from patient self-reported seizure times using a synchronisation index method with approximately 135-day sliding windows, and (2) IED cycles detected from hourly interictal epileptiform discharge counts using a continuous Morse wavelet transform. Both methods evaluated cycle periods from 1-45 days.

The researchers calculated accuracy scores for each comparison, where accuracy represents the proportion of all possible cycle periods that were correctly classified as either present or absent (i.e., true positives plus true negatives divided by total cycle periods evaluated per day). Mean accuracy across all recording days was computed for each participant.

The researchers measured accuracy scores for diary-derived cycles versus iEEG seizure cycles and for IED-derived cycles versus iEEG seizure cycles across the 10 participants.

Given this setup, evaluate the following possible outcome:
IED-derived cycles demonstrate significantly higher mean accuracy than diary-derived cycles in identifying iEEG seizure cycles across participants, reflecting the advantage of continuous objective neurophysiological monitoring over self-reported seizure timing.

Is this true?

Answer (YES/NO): NO